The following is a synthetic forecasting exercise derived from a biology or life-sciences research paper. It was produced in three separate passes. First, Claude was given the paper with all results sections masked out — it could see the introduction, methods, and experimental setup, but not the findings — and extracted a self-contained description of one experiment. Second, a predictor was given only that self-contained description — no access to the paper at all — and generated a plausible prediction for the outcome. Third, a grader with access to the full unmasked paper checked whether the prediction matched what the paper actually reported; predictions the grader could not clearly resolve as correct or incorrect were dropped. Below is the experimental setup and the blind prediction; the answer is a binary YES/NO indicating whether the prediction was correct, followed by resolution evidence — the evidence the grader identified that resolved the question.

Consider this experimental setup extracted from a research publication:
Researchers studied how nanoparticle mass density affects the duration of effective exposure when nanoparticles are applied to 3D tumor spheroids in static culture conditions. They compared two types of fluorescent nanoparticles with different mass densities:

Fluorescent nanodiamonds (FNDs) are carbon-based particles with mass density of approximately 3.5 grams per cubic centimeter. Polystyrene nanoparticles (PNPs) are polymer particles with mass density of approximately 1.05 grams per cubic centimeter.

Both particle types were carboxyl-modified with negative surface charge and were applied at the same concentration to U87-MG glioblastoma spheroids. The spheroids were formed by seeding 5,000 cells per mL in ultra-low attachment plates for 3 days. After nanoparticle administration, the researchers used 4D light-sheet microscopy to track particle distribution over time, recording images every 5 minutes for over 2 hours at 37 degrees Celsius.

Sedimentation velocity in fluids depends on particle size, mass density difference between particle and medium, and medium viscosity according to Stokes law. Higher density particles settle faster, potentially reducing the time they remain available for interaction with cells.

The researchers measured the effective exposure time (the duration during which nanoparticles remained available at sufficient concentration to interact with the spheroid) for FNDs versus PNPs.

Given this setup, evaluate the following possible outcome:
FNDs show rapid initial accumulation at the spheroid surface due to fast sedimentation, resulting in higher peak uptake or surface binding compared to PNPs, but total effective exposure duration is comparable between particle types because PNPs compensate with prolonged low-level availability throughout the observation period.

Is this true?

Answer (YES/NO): NO